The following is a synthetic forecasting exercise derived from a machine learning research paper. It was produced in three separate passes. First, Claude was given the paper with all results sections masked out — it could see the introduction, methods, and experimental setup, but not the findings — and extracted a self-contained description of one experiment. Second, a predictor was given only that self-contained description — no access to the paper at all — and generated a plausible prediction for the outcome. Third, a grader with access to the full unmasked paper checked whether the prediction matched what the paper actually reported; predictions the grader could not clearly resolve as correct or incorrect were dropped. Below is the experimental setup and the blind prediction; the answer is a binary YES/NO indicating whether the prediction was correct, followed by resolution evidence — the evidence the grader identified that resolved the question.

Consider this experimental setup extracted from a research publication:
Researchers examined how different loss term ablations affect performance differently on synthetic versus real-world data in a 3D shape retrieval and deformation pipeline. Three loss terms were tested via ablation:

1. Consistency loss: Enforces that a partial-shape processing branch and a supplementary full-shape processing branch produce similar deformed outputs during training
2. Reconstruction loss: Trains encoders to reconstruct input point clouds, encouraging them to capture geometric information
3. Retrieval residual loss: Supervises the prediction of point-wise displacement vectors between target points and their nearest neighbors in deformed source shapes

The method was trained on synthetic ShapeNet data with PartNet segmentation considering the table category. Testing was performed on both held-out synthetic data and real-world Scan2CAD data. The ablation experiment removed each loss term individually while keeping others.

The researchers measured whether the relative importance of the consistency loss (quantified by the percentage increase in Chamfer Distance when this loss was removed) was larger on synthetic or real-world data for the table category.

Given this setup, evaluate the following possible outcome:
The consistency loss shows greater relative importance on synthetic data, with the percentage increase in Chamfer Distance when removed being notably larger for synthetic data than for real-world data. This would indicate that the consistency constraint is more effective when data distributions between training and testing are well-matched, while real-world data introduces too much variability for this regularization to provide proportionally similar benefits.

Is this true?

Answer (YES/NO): NO